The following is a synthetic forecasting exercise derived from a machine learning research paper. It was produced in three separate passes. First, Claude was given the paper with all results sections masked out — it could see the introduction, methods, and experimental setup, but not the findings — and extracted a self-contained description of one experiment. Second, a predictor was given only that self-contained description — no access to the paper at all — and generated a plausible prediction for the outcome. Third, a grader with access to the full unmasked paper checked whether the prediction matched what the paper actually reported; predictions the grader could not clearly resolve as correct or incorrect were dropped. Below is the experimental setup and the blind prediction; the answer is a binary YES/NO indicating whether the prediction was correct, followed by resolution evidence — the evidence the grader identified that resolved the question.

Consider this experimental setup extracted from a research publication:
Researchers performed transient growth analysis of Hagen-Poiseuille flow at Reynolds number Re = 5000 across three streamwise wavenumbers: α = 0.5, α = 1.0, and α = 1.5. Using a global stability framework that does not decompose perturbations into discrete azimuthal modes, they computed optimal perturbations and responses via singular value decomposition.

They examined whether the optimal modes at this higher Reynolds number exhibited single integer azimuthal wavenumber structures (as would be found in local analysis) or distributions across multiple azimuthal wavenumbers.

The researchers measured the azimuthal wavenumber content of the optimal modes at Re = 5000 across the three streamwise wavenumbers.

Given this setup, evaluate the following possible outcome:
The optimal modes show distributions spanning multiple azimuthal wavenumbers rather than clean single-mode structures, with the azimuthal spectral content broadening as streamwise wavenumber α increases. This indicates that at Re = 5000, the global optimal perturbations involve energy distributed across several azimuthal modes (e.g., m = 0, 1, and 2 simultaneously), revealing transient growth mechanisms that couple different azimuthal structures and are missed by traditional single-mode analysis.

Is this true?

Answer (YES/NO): NO